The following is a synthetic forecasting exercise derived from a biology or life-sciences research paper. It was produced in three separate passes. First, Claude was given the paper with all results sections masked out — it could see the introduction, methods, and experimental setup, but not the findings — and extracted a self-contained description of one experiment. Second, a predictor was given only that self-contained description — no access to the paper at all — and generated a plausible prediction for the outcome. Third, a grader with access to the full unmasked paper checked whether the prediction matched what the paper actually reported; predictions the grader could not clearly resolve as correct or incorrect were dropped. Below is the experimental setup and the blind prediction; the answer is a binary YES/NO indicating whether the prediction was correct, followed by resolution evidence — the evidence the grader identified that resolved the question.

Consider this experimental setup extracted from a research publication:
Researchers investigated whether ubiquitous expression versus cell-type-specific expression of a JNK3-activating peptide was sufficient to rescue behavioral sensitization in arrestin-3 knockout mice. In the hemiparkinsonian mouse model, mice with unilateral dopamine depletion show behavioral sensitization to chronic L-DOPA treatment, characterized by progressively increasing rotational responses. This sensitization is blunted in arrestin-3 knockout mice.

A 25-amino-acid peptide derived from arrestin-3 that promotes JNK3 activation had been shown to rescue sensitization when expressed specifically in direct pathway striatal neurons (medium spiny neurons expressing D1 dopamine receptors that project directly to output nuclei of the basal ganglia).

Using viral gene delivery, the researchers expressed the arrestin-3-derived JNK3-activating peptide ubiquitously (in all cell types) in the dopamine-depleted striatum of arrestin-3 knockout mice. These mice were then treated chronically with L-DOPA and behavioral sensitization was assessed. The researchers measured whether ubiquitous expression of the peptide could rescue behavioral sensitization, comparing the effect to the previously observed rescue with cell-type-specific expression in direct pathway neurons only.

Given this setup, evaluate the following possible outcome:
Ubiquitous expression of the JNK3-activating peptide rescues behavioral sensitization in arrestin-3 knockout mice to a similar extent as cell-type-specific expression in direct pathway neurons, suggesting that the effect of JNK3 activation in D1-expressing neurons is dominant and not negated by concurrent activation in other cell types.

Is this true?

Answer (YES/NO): YES